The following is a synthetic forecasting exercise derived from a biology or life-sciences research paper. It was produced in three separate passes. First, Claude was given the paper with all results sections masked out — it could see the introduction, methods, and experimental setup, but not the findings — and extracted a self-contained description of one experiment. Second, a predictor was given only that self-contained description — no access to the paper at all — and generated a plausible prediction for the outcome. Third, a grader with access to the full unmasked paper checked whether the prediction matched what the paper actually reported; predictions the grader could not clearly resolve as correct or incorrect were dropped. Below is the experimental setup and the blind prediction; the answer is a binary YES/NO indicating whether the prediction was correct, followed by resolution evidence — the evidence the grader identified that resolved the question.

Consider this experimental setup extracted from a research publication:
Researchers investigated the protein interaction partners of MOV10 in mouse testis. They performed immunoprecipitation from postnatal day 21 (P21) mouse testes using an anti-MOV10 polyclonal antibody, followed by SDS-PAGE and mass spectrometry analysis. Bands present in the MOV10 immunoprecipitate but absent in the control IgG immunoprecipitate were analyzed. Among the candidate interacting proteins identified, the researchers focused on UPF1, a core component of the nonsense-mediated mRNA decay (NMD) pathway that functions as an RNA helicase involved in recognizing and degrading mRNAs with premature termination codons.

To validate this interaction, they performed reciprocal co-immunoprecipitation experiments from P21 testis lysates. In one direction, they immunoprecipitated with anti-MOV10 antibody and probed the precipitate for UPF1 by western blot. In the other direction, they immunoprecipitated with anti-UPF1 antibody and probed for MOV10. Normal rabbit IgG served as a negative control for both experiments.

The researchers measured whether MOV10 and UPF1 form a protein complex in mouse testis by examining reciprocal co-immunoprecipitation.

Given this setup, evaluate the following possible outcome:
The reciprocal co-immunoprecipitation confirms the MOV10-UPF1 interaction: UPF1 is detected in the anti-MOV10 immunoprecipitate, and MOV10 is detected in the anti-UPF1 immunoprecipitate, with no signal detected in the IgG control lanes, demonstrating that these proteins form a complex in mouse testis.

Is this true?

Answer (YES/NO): YES